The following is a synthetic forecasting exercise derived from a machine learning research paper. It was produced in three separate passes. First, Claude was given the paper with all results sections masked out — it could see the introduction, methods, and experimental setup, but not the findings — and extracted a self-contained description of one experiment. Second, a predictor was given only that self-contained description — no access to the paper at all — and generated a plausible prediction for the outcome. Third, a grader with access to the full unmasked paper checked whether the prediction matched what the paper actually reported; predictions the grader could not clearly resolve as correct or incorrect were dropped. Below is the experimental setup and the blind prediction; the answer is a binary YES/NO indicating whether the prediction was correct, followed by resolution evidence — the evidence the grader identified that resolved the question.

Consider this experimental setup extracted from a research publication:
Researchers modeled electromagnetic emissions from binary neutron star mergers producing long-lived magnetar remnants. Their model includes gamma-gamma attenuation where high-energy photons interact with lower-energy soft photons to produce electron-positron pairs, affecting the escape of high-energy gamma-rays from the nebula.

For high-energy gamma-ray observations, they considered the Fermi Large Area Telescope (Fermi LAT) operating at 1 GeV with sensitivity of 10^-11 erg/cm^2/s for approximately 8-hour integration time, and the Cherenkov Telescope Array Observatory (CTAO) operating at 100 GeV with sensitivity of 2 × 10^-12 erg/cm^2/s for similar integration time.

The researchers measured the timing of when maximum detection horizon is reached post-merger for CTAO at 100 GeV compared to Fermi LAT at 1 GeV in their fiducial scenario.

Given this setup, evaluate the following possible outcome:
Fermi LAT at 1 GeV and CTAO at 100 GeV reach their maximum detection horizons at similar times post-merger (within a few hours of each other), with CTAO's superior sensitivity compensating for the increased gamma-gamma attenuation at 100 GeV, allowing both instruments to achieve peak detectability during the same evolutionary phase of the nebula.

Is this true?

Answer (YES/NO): NO